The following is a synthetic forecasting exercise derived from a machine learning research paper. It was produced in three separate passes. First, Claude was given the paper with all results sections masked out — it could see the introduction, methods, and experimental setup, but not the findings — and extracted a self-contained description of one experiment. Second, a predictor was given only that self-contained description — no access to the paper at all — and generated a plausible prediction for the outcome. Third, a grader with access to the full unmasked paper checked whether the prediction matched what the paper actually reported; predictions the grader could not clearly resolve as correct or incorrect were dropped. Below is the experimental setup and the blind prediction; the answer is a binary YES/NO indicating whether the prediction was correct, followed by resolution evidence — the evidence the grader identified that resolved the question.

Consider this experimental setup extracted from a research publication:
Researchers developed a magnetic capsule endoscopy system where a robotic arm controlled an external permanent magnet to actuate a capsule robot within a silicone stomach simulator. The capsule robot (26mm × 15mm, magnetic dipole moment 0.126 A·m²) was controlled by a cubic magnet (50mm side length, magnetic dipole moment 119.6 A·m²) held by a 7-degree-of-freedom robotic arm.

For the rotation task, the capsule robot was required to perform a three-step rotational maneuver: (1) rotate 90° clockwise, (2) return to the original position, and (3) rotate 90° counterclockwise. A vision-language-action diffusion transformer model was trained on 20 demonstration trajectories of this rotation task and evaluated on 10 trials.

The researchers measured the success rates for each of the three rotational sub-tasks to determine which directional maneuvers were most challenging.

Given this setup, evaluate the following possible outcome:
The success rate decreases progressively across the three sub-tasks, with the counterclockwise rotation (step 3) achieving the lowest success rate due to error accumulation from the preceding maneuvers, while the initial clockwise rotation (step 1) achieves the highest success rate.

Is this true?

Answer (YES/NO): NO